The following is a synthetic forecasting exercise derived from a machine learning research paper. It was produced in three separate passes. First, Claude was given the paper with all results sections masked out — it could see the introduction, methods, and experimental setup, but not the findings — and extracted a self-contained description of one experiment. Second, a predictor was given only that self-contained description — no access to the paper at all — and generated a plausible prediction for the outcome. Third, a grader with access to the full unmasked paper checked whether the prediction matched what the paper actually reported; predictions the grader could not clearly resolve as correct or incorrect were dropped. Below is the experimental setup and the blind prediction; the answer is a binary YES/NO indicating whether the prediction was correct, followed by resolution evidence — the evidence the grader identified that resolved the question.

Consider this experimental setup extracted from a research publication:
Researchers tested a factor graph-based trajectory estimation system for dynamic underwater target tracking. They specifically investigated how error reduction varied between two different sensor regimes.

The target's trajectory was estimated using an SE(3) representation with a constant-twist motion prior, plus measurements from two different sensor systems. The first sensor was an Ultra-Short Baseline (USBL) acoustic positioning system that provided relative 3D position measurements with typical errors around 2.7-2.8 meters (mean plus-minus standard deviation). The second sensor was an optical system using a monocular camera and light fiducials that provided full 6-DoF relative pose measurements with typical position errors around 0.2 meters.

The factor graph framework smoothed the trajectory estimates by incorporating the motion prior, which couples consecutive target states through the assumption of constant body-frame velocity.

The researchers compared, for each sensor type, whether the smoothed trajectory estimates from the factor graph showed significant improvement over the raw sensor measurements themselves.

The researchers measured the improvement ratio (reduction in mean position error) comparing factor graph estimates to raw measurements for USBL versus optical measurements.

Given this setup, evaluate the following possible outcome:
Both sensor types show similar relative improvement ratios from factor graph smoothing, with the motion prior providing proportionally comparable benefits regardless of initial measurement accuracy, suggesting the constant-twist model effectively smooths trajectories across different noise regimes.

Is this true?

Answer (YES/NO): NO